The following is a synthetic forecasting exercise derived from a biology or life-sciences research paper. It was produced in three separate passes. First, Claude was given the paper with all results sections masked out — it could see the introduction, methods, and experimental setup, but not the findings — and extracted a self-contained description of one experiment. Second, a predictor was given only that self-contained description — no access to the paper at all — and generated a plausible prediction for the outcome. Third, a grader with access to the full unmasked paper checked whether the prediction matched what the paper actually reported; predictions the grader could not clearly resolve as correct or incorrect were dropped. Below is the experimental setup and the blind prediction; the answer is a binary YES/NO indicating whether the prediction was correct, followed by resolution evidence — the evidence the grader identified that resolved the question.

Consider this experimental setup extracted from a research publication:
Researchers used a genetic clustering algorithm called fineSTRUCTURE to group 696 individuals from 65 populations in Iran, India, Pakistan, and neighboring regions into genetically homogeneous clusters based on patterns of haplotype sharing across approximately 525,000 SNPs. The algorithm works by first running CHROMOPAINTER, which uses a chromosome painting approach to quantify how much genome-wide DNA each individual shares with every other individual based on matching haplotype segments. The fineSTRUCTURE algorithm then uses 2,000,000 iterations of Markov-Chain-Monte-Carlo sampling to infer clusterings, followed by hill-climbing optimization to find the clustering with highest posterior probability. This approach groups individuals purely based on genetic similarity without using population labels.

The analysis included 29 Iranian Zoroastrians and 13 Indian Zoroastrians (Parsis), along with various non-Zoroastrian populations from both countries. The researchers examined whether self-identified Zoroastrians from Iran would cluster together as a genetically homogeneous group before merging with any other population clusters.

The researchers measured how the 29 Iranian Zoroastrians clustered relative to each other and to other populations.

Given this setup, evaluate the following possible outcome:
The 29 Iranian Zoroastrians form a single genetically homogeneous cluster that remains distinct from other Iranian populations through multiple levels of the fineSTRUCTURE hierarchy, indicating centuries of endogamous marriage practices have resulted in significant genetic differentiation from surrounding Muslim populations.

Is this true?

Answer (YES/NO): NO